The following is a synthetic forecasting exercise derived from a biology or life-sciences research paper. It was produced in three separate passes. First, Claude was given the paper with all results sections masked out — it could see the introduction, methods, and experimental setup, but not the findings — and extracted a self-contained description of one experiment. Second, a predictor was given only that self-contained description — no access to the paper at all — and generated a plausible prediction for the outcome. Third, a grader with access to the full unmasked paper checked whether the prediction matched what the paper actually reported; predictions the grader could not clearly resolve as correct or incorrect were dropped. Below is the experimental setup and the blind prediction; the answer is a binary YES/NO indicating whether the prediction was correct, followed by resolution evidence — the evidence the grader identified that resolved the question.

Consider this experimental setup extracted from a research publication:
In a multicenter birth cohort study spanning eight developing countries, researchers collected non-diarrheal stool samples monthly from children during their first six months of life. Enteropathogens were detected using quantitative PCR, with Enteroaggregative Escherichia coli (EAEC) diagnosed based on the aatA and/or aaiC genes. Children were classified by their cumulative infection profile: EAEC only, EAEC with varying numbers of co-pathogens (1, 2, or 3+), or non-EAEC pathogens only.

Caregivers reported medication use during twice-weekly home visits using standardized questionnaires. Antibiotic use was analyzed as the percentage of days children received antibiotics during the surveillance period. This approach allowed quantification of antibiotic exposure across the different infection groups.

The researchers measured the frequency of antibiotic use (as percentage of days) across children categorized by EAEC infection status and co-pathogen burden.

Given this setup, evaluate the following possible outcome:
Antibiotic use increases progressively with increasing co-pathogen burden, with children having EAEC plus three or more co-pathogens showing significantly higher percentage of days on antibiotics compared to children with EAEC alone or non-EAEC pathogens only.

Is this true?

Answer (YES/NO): NO